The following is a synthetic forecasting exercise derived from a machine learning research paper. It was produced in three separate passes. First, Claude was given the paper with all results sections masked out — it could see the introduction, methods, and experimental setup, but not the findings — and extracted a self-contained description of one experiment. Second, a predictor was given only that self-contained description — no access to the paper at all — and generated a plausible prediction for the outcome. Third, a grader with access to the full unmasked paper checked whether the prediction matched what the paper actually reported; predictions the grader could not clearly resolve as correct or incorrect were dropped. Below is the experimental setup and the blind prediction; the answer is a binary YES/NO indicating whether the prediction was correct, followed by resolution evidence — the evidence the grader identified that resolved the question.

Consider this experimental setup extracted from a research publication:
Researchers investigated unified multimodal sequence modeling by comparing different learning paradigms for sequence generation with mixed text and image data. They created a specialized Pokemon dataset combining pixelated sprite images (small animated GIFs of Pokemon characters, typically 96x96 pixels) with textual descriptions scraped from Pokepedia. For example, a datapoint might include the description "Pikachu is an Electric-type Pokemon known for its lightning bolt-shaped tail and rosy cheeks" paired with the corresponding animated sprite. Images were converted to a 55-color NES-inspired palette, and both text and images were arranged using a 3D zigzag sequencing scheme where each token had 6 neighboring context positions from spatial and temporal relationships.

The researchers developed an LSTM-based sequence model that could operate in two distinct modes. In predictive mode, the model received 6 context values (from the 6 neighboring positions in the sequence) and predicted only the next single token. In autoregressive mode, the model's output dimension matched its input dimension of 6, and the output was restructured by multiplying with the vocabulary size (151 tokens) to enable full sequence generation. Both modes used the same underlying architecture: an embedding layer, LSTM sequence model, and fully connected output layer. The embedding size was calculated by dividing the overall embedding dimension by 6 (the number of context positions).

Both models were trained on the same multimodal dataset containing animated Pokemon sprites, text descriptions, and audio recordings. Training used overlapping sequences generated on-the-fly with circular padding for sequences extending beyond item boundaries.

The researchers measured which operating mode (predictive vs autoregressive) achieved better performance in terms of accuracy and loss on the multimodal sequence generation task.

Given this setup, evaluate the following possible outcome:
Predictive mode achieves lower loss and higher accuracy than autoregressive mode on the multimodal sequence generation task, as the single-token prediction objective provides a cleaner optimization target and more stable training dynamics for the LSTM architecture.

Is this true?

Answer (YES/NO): NO